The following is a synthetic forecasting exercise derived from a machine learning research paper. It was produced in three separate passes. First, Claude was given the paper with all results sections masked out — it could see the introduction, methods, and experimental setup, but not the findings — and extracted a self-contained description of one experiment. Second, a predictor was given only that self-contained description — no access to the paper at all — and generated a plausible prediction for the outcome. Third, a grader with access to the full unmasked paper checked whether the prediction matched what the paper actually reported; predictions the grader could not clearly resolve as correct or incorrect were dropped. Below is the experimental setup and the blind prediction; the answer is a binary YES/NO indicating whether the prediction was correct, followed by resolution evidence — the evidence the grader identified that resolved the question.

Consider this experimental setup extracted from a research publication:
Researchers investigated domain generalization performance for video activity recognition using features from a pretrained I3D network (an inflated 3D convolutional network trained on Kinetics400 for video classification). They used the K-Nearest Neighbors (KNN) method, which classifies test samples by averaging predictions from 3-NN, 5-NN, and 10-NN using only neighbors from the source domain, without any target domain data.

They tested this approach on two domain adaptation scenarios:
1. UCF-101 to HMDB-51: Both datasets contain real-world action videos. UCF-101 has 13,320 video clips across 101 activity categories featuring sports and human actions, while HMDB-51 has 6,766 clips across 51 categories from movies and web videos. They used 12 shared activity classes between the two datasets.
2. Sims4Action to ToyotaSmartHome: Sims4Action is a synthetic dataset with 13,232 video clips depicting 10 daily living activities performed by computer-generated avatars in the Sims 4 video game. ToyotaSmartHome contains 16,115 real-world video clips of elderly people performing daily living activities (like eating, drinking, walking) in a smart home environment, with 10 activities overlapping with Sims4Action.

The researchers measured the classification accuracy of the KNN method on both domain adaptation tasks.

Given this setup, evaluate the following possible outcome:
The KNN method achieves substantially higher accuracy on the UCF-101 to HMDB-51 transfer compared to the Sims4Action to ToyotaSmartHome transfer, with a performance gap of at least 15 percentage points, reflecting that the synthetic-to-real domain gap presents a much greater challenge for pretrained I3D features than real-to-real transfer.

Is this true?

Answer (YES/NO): YES